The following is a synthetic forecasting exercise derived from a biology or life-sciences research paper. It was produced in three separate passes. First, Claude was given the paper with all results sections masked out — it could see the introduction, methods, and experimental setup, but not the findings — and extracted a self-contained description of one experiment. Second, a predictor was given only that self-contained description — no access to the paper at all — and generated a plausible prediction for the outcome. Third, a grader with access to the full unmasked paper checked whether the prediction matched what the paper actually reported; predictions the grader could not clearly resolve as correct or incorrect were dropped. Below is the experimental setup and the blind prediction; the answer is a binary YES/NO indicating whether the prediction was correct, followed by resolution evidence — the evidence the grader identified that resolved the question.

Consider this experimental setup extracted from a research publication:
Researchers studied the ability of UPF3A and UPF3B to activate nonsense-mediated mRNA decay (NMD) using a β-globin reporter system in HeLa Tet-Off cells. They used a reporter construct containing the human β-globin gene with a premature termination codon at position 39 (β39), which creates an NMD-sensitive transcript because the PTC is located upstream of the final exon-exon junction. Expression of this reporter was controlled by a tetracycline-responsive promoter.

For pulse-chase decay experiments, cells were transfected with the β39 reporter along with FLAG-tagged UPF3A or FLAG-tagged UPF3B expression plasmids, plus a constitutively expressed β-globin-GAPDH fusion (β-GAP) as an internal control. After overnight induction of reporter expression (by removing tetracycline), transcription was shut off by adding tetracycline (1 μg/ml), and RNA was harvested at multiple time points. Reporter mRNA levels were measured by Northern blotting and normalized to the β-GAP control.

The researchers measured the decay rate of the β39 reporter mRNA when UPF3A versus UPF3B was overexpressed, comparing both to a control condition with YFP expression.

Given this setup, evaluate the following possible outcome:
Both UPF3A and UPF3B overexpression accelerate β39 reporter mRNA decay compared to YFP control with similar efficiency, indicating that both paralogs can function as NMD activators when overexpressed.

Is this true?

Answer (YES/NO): NO